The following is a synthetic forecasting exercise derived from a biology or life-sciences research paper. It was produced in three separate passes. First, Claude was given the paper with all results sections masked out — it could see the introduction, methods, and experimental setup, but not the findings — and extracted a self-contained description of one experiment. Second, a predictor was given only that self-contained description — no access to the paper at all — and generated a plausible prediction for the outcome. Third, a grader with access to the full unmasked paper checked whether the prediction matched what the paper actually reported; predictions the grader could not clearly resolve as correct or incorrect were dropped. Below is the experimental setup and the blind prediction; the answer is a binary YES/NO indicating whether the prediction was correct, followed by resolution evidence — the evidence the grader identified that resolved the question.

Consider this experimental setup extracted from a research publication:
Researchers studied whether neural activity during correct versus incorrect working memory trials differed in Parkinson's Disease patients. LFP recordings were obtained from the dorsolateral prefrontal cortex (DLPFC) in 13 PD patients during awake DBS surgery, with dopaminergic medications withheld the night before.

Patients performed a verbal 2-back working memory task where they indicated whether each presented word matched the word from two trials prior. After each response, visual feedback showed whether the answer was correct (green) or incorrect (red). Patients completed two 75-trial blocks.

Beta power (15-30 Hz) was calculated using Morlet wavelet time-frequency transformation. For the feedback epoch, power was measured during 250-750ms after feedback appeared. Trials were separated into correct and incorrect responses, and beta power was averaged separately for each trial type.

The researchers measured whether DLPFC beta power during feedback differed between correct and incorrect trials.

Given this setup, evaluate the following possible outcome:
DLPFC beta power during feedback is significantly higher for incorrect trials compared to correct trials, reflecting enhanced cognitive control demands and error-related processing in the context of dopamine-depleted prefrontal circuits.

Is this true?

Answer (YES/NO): NO